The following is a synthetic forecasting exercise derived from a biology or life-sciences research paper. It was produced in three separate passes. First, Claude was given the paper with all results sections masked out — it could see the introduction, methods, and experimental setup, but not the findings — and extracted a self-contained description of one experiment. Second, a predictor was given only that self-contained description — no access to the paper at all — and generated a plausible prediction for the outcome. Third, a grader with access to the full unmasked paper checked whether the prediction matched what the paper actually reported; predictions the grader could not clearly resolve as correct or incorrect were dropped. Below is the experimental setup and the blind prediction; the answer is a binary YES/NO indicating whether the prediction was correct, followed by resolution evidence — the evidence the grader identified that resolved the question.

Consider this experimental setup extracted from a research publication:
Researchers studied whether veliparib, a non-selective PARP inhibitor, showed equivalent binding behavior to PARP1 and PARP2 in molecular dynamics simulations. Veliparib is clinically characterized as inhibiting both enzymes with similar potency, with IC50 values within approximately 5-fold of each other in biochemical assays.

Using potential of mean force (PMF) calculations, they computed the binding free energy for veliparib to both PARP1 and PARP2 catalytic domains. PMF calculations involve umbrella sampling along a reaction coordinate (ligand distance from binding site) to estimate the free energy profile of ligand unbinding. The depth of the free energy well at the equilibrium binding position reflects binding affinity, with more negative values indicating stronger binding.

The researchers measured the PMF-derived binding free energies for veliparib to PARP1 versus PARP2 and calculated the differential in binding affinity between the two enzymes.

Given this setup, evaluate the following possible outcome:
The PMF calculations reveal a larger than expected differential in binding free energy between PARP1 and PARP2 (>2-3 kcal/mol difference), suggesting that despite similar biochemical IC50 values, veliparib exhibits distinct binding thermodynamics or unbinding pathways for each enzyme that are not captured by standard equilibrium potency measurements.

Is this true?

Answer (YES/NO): YES